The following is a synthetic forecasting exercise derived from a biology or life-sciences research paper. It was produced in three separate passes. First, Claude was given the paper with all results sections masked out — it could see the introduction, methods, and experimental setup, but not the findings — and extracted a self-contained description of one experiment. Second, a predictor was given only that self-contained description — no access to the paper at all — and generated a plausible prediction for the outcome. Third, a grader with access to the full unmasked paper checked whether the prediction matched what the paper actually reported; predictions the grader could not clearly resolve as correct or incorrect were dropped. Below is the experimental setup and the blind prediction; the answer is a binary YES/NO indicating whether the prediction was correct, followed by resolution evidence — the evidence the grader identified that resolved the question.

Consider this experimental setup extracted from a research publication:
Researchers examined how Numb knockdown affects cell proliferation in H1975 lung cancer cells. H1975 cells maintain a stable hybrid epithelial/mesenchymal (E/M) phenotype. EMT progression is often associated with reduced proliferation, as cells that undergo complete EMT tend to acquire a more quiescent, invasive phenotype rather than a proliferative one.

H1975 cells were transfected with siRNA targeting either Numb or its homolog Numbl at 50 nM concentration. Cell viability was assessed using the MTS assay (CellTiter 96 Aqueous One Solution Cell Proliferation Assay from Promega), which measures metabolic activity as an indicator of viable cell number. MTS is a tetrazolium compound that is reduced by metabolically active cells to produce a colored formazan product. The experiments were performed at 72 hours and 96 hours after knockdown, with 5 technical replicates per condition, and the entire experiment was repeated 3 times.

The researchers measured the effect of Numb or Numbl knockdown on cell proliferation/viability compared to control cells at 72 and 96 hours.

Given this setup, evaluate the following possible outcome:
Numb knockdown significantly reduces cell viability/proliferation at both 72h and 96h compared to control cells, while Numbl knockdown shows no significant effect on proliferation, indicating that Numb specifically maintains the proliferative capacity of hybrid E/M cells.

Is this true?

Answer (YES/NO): NO